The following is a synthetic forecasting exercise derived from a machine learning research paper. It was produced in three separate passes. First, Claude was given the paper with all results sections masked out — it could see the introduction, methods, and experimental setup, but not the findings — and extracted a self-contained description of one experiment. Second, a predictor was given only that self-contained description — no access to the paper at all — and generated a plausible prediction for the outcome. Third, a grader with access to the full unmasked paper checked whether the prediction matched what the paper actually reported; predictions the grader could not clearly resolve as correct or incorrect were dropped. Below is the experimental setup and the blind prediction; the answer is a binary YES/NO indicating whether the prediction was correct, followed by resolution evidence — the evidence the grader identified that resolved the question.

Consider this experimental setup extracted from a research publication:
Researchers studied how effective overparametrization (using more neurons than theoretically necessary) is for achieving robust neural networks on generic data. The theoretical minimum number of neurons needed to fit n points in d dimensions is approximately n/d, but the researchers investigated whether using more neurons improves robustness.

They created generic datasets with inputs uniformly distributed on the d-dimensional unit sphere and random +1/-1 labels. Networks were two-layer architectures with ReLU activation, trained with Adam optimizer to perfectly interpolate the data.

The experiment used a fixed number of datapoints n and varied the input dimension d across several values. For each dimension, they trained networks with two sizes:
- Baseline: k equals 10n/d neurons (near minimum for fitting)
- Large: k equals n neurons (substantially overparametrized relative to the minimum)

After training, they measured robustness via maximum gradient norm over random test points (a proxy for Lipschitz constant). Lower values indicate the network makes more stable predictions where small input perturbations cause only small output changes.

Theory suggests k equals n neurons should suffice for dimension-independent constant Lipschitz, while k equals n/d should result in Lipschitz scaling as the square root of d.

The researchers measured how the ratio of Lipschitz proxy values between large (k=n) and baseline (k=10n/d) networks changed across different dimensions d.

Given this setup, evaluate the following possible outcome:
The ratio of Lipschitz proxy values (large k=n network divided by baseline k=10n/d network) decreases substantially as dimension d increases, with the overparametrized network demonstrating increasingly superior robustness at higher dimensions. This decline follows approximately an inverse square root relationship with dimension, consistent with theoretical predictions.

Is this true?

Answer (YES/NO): YES